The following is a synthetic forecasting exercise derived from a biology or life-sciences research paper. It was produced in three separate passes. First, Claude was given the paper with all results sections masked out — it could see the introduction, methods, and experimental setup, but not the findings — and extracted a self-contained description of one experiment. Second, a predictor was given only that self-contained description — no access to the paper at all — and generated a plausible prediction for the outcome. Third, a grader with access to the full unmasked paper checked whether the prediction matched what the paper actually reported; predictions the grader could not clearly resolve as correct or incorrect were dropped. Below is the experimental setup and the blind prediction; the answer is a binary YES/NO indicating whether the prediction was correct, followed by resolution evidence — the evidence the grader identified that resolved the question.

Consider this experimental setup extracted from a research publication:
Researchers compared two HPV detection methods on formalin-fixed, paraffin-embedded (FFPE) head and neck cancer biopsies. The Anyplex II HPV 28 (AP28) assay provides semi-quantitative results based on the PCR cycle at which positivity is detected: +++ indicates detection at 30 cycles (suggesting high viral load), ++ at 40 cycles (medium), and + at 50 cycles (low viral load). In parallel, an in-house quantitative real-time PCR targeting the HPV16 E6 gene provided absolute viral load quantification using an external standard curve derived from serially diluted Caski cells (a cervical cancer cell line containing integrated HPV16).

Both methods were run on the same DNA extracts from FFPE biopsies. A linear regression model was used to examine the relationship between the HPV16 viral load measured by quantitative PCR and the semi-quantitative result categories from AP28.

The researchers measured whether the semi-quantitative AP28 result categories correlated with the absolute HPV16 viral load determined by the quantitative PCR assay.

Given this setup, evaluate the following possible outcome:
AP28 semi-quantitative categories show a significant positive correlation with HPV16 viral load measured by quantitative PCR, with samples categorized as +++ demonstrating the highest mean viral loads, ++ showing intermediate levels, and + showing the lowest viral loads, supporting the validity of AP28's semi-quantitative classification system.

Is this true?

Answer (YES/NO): YES